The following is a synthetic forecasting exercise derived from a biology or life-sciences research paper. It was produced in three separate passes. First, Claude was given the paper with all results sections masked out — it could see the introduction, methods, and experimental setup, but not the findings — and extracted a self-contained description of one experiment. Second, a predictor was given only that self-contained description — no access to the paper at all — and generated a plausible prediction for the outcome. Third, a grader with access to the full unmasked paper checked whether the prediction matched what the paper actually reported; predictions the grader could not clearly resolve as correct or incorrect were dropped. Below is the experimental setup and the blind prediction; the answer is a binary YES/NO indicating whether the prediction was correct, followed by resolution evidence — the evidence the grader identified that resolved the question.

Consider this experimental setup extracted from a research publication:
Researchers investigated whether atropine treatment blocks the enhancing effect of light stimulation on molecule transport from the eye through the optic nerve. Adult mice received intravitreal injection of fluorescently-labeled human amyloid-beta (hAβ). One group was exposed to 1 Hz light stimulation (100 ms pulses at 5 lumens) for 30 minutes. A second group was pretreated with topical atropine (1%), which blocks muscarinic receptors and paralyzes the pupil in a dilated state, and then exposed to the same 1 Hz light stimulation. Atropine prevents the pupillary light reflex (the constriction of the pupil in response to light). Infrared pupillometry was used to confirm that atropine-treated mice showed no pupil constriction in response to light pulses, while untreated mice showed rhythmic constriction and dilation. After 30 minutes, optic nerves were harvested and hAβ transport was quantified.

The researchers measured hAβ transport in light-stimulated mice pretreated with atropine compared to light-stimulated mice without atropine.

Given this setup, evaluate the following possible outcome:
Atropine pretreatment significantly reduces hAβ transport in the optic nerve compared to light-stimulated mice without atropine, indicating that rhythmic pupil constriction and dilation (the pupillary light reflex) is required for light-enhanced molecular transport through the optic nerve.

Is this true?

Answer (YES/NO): YES